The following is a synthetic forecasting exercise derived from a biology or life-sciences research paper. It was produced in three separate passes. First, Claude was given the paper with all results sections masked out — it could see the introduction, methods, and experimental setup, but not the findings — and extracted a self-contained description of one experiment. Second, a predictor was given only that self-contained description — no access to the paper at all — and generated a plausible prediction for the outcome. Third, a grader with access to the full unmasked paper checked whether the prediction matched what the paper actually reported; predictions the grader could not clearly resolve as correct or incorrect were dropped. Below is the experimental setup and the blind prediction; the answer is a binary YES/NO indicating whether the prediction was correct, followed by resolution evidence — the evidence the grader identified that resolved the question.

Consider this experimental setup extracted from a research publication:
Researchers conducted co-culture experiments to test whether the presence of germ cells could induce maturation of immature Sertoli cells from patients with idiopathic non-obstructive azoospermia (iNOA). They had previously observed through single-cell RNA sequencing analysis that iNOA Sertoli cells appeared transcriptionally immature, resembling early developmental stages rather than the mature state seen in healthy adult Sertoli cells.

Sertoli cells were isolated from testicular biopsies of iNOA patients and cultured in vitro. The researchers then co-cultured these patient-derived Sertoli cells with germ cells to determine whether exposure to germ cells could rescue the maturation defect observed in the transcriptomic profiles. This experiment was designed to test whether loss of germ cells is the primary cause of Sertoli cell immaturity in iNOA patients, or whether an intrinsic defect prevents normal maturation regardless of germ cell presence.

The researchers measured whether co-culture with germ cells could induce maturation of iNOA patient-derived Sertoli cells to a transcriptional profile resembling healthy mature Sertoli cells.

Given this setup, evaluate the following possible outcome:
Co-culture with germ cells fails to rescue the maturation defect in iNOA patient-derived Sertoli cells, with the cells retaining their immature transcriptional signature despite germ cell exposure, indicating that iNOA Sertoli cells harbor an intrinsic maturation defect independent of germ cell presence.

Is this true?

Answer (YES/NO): YES